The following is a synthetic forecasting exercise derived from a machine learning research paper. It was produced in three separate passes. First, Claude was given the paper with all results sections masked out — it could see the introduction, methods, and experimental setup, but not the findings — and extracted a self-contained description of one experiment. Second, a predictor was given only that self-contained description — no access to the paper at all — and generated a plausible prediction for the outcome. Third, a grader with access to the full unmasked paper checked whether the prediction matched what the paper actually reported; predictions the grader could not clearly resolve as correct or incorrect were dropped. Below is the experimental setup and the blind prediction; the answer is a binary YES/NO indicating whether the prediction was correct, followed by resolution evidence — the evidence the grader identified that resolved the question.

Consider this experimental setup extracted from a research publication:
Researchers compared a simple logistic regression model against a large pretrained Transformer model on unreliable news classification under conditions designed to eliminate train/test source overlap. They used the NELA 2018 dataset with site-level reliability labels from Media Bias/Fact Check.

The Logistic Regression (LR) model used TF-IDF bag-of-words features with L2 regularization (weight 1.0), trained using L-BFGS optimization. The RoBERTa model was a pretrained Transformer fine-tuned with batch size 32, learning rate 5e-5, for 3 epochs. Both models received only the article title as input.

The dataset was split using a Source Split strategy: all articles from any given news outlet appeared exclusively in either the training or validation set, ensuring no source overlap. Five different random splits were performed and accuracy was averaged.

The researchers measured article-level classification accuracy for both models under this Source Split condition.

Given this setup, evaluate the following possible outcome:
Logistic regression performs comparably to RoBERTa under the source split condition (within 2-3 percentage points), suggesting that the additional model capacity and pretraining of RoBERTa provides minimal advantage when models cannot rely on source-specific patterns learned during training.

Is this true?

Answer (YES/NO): NO